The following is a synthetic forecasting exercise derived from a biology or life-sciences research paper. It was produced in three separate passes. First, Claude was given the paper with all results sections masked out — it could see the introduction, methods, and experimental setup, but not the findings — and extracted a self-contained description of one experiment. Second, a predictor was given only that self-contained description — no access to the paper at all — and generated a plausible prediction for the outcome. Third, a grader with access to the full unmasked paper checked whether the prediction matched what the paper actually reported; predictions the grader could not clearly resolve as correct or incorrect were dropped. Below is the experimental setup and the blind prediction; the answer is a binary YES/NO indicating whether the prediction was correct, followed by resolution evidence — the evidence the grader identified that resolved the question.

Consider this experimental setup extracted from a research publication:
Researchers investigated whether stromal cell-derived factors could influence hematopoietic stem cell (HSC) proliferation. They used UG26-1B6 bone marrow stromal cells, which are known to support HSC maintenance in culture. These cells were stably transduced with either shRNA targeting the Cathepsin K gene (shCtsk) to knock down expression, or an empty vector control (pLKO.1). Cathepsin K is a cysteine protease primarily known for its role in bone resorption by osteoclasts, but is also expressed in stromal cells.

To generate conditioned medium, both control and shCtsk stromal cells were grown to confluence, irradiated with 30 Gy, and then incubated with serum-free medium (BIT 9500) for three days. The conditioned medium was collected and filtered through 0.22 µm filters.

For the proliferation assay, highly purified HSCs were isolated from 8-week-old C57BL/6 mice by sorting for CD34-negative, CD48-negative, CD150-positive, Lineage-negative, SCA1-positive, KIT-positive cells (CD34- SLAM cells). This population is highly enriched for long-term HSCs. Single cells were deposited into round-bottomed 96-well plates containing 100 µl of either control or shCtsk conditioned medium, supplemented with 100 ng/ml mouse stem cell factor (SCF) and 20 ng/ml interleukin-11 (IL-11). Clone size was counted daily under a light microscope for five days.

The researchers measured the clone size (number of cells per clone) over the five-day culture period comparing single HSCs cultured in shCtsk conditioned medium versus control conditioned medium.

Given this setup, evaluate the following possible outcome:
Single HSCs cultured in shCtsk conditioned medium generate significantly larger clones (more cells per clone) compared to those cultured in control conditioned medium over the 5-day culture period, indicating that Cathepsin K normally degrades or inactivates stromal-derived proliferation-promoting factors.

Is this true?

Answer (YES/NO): NO